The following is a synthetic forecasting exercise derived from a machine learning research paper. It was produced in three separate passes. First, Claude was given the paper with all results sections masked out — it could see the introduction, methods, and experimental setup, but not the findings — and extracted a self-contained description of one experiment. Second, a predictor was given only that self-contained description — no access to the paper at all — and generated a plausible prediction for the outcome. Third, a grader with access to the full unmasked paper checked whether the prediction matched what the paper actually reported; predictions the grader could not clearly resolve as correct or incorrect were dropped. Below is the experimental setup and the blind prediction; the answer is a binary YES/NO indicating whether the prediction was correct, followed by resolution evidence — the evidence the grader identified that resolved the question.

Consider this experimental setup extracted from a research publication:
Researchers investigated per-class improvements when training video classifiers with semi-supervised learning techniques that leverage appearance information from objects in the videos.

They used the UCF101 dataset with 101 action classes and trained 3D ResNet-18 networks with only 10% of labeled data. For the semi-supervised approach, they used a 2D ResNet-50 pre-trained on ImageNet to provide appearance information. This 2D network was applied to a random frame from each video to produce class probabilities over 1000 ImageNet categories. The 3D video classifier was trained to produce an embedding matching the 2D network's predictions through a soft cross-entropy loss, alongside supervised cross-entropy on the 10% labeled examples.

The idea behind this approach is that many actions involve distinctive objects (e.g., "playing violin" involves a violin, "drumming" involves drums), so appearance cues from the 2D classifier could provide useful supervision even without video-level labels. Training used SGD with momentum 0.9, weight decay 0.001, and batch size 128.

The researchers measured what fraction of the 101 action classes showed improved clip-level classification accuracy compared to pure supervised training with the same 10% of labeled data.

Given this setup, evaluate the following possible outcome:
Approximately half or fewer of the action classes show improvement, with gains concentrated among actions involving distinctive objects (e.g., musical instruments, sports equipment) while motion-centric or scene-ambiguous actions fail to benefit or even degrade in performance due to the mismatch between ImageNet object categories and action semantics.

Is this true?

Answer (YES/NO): NO